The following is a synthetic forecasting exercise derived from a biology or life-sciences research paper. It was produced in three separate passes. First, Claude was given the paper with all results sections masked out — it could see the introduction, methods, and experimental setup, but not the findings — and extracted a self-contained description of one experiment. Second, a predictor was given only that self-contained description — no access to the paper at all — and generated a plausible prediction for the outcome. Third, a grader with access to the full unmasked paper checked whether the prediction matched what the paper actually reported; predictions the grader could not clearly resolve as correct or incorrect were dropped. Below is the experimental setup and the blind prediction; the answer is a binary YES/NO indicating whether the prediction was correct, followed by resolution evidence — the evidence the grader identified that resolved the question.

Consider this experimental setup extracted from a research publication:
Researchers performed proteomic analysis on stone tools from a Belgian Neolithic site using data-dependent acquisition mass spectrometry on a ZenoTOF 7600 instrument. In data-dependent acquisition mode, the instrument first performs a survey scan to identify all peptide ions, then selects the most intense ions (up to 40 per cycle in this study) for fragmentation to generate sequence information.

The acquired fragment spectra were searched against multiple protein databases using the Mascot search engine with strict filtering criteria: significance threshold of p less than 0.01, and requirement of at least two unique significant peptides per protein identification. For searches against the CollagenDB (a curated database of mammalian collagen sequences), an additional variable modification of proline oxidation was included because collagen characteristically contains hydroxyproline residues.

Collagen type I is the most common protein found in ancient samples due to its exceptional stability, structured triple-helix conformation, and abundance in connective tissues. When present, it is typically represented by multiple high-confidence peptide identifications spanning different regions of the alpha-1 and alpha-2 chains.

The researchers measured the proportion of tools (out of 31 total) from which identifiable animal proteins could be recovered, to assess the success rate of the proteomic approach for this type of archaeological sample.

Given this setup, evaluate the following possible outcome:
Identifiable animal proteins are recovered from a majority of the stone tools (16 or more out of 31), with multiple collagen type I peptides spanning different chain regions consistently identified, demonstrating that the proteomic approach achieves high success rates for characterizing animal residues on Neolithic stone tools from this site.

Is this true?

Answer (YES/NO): YES